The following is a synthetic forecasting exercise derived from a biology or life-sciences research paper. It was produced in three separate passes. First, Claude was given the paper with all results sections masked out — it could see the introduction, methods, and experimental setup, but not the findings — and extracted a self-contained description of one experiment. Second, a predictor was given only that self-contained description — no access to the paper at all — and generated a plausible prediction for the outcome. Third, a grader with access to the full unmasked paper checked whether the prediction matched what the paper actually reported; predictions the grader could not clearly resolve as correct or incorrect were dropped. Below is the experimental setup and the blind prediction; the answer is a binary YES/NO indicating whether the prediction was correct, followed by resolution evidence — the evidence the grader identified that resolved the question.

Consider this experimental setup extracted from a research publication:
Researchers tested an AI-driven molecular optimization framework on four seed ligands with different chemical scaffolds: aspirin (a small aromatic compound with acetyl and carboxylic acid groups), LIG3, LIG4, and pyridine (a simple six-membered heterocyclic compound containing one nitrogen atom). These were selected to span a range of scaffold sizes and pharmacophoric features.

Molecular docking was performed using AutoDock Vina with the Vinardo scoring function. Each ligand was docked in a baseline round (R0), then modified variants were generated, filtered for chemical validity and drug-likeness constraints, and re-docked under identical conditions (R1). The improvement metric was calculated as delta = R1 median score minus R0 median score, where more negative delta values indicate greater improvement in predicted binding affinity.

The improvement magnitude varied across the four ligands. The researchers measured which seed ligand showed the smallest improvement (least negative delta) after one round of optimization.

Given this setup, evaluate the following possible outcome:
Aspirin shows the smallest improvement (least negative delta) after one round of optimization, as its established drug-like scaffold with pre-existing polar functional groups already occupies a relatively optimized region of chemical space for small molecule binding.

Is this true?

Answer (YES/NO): NO